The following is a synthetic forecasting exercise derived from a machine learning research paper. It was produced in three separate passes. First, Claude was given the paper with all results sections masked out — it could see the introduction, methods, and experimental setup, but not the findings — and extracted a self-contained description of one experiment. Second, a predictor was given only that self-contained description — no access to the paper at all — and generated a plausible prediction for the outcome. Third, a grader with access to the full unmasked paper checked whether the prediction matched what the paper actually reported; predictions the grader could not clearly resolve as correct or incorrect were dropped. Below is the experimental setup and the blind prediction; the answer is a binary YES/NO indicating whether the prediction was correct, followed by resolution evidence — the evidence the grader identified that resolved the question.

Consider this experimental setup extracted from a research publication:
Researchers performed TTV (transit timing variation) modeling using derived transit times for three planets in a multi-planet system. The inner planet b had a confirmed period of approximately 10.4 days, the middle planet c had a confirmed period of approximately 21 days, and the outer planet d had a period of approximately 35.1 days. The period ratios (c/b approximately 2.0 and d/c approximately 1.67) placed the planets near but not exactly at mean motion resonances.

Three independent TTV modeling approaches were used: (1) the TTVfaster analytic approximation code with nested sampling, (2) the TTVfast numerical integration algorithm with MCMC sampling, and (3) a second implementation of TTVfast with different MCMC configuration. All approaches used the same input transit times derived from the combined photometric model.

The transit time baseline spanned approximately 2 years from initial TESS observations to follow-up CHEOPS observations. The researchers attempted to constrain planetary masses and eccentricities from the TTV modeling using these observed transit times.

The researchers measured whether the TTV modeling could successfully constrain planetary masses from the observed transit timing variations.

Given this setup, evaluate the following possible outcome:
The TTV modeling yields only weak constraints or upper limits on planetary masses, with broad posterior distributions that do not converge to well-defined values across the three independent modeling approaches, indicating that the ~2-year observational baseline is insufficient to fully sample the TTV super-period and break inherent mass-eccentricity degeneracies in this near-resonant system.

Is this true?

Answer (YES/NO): YES